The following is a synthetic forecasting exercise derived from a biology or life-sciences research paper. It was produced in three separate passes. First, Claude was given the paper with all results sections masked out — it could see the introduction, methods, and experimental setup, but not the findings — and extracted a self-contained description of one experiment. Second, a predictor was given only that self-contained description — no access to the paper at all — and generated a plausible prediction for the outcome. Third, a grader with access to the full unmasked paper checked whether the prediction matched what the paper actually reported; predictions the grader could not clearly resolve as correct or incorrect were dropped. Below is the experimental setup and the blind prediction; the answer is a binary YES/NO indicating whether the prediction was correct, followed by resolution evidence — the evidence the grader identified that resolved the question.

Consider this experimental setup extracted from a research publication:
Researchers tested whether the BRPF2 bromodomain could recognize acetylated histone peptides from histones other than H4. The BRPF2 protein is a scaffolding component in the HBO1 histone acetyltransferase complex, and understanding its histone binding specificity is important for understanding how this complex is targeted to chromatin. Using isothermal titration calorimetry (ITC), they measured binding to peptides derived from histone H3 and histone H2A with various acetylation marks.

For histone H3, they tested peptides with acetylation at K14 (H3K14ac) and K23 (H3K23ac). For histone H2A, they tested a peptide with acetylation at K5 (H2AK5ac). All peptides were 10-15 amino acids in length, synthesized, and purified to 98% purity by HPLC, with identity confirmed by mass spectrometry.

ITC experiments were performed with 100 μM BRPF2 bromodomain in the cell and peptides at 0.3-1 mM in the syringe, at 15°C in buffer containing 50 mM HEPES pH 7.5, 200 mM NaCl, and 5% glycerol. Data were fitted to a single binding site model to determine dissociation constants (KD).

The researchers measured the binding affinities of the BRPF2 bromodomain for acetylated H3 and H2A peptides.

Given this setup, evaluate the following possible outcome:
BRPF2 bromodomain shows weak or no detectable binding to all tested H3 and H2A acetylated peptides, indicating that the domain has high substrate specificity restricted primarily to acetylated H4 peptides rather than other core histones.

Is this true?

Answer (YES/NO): YES